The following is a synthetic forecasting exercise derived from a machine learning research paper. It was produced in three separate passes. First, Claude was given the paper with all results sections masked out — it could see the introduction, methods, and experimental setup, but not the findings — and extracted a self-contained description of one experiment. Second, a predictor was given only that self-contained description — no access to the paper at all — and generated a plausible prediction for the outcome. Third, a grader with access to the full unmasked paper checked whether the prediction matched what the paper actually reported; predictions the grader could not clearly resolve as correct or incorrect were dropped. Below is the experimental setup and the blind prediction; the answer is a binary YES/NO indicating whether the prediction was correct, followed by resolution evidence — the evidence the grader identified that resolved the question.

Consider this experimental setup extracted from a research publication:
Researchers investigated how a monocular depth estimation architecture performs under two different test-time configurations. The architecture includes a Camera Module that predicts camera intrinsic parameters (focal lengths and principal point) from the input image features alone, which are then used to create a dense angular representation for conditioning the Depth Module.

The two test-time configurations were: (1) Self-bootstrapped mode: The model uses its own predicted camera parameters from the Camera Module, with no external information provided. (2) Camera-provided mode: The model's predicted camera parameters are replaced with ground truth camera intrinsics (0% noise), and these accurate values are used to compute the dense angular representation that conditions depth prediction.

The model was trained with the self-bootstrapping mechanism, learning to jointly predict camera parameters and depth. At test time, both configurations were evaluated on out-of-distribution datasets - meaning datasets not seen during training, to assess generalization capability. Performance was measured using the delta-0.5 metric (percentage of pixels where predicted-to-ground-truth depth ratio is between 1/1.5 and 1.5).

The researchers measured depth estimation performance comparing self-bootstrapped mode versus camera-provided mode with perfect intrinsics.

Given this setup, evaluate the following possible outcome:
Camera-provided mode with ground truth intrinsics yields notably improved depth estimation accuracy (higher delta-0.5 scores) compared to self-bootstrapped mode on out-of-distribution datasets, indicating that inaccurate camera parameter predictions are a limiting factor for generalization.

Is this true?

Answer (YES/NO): NO